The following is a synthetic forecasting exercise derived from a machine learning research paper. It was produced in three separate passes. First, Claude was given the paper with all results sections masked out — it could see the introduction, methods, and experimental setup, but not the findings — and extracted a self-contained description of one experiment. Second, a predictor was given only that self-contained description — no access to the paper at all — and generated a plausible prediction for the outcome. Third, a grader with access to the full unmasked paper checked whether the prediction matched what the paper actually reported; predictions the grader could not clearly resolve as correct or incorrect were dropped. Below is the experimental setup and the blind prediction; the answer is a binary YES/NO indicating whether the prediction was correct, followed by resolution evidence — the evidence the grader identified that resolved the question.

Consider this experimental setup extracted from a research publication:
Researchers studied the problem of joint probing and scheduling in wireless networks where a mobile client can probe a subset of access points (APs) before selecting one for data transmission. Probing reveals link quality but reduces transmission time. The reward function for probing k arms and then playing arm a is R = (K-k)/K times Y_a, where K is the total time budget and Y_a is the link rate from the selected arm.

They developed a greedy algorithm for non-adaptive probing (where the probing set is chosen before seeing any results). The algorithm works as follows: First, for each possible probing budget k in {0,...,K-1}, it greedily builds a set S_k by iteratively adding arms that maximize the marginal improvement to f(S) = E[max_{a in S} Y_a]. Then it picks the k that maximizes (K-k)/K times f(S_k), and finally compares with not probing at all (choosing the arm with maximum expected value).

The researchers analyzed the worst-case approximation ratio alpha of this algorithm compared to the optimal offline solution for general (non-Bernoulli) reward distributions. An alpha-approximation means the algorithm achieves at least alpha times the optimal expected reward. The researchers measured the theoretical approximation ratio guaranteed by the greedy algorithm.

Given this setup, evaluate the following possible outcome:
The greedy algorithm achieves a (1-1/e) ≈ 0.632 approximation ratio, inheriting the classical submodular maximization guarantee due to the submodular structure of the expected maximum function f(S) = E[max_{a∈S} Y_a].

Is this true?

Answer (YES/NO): NO